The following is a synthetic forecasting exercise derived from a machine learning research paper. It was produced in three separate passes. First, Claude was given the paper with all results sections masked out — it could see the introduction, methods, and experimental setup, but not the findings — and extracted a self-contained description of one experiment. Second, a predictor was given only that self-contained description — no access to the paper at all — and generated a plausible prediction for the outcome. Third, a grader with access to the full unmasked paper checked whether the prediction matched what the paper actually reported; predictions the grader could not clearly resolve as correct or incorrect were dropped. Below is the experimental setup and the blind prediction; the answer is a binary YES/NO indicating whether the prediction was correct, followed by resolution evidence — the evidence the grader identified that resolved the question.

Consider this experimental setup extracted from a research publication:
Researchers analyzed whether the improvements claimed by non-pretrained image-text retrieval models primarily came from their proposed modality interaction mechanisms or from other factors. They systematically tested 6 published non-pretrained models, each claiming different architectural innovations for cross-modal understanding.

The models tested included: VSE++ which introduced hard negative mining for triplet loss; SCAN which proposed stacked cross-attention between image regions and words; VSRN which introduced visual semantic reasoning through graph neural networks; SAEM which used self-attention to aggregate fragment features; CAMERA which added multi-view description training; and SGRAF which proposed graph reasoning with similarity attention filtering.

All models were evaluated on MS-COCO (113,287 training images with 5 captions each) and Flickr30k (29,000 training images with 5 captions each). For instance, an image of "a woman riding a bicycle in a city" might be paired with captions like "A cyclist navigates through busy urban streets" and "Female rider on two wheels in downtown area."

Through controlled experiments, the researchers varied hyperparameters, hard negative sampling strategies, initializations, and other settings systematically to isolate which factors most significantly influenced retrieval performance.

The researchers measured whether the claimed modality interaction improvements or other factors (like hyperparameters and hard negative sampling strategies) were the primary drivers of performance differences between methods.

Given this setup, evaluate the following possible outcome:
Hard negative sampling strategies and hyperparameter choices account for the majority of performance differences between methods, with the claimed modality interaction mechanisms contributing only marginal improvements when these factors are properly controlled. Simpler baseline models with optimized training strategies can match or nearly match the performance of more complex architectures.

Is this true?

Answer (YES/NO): YES